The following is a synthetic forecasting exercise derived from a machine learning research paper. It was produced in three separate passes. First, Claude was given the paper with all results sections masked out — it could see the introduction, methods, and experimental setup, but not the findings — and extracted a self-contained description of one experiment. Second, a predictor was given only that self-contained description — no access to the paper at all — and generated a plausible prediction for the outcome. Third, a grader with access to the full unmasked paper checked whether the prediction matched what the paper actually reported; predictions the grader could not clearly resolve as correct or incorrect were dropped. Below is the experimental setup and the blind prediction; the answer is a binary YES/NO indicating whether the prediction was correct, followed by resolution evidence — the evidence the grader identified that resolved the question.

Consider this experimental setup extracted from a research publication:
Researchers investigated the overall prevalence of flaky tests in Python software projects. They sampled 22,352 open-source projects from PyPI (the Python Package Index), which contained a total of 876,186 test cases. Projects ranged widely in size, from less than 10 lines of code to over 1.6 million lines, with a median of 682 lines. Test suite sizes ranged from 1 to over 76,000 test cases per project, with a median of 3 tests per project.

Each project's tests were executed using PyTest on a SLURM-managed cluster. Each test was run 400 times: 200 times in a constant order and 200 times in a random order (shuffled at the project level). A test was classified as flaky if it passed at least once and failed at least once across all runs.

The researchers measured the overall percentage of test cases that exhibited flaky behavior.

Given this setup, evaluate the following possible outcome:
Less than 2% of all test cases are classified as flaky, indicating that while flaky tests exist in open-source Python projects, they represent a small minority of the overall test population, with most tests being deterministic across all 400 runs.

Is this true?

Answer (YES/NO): YES